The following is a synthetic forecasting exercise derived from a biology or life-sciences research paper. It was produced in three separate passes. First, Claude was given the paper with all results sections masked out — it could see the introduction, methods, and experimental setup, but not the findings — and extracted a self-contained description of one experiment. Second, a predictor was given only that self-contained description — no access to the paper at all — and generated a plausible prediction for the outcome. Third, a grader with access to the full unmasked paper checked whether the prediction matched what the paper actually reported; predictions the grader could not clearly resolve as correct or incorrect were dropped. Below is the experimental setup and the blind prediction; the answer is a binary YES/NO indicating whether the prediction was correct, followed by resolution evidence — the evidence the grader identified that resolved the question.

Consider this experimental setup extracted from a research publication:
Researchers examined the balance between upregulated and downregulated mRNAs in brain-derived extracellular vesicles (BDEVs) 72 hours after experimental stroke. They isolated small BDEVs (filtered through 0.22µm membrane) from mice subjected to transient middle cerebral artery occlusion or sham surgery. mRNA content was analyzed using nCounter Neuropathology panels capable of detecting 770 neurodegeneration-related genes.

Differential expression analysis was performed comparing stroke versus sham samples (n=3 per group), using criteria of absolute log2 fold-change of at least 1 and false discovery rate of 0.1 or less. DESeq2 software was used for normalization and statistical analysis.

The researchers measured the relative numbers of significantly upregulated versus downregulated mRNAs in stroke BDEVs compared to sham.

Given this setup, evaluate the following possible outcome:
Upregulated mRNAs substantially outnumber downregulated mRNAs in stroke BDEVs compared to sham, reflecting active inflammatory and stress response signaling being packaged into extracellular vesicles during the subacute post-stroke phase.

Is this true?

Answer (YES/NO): YES